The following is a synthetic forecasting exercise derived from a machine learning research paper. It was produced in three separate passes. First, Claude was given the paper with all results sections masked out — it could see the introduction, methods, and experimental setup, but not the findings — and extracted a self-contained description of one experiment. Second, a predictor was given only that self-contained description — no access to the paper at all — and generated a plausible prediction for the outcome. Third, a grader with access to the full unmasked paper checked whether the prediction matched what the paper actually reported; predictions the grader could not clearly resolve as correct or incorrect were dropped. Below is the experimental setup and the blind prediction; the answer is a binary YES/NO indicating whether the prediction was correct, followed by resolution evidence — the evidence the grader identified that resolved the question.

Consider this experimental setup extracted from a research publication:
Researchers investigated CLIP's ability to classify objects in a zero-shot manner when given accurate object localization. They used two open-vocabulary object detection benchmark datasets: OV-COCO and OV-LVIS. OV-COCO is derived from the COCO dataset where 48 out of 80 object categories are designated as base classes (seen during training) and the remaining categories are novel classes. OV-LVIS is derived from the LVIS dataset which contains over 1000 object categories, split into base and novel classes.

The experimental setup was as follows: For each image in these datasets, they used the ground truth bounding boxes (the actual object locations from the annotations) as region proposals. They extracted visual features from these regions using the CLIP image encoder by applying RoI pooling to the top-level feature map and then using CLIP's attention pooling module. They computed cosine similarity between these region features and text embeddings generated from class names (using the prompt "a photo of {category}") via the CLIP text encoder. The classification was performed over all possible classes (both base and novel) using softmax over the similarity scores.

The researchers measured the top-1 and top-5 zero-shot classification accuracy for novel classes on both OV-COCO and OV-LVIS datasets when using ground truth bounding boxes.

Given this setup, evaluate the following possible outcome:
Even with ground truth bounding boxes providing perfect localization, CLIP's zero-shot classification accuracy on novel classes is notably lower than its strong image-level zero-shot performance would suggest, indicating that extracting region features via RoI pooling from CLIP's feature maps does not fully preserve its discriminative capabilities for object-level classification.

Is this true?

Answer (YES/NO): NO